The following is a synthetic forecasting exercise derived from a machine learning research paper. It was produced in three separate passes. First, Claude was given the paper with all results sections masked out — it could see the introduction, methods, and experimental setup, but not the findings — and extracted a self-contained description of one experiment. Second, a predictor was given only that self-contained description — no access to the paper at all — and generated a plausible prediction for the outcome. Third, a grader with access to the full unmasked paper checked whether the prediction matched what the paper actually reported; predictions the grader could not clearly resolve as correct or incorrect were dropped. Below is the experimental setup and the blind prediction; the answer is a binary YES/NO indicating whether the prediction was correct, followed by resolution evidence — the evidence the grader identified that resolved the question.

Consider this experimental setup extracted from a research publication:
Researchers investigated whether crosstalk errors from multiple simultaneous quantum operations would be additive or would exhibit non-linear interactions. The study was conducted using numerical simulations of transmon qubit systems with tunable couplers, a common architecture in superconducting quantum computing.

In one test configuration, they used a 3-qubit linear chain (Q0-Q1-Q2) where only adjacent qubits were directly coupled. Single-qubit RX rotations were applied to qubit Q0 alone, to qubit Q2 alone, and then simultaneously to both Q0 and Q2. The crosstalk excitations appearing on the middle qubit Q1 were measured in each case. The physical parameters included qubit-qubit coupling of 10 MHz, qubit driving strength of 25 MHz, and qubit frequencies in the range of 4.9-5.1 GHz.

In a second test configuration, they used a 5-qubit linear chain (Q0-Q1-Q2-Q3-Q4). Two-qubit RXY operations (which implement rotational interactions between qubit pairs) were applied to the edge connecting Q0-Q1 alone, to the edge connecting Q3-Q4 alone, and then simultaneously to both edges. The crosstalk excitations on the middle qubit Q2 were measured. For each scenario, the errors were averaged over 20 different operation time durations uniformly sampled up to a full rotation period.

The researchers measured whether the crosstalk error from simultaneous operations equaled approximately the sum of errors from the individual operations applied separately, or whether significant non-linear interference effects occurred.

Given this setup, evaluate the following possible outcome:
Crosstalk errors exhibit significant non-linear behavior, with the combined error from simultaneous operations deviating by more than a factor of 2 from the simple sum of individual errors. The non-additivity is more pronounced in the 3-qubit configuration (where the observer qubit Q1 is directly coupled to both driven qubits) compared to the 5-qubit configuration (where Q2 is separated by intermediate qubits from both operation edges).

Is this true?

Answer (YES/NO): NO